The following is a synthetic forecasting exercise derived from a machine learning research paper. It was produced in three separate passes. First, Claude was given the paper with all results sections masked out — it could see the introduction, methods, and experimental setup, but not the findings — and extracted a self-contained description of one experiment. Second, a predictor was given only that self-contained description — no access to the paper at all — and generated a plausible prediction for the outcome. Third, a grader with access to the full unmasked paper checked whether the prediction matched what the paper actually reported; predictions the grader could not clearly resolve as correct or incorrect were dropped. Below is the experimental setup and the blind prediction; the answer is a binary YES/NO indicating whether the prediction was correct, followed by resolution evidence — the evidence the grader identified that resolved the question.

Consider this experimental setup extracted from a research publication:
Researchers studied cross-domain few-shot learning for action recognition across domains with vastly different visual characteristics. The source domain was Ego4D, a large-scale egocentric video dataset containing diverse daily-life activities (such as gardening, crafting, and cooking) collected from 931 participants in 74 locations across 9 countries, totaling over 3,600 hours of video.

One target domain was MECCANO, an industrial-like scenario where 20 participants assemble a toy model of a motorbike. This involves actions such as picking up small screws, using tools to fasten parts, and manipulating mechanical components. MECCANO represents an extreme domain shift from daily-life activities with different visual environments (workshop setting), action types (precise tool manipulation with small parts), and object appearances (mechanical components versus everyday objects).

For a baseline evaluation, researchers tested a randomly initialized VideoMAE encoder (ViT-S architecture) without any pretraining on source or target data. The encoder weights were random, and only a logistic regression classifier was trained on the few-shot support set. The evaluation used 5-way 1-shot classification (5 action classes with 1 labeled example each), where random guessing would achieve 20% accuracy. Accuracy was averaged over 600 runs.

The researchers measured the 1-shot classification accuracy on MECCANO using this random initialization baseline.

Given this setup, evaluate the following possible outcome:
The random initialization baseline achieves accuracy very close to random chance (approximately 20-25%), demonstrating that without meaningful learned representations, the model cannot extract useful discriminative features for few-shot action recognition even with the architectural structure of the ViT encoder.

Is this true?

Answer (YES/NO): YES